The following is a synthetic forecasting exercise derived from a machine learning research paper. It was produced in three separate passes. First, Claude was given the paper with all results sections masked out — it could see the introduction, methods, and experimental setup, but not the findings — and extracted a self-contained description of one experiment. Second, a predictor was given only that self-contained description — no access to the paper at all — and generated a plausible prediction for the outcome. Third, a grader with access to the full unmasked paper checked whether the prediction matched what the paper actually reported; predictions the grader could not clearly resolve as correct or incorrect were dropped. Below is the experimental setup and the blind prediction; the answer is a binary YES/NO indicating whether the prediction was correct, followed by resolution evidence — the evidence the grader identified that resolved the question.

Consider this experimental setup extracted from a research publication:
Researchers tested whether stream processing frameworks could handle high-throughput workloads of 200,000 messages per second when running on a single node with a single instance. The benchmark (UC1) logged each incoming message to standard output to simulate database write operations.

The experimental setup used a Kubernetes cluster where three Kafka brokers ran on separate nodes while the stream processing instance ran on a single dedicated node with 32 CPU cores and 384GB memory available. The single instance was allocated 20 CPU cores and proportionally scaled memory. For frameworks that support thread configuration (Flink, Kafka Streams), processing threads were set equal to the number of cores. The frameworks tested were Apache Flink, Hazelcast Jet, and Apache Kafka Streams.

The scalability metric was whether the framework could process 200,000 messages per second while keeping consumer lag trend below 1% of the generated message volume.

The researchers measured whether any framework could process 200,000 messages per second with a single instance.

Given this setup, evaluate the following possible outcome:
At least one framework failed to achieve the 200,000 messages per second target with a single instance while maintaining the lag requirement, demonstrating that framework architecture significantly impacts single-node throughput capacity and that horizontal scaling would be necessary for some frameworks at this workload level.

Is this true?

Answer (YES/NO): NO